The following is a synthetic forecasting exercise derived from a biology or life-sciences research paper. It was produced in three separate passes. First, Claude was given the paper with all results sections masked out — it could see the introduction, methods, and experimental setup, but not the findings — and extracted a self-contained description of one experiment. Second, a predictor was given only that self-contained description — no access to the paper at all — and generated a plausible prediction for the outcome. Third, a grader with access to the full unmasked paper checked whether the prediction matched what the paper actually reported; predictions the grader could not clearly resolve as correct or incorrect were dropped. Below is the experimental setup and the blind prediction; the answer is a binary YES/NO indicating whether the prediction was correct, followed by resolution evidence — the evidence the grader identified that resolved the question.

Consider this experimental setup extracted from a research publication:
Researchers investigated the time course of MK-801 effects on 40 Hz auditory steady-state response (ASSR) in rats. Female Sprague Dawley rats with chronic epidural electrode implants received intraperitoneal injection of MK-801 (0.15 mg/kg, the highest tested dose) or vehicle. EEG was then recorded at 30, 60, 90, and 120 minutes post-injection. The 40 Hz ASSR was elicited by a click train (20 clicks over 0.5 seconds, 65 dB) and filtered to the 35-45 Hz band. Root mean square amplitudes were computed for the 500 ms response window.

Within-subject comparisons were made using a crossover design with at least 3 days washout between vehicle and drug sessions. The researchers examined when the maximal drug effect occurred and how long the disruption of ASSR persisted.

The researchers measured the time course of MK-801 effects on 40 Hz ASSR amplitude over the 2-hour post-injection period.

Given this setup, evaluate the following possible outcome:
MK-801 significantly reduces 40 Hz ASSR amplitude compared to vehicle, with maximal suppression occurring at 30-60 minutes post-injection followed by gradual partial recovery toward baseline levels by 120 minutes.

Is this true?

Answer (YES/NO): NO